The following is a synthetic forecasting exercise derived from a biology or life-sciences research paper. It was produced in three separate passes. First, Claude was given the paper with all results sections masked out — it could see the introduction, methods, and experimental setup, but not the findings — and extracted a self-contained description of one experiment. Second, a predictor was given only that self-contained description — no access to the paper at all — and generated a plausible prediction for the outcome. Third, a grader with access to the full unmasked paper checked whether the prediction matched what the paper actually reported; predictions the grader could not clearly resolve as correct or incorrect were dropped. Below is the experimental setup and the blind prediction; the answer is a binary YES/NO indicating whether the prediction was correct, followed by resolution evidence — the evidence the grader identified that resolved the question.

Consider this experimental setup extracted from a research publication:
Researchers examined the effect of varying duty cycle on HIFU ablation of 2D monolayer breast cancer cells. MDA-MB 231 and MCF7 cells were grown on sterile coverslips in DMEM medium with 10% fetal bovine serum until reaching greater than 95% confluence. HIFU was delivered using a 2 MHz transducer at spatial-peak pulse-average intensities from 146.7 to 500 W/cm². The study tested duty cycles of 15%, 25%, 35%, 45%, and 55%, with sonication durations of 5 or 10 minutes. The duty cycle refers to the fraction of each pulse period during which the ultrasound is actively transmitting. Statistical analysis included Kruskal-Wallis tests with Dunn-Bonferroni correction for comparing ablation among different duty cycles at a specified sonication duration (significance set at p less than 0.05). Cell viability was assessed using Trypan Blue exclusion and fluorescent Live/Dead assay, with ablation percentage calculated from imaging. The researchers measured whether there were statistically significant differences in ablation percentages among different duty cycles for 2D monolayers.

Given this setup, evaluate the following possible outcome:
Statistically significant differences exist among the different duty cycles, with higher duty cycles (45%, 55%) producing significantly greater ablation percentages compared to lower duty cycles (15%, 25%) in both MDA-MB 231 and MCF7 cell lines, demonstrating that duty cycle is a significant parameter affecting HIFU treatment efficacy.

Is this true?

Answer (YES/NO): NO